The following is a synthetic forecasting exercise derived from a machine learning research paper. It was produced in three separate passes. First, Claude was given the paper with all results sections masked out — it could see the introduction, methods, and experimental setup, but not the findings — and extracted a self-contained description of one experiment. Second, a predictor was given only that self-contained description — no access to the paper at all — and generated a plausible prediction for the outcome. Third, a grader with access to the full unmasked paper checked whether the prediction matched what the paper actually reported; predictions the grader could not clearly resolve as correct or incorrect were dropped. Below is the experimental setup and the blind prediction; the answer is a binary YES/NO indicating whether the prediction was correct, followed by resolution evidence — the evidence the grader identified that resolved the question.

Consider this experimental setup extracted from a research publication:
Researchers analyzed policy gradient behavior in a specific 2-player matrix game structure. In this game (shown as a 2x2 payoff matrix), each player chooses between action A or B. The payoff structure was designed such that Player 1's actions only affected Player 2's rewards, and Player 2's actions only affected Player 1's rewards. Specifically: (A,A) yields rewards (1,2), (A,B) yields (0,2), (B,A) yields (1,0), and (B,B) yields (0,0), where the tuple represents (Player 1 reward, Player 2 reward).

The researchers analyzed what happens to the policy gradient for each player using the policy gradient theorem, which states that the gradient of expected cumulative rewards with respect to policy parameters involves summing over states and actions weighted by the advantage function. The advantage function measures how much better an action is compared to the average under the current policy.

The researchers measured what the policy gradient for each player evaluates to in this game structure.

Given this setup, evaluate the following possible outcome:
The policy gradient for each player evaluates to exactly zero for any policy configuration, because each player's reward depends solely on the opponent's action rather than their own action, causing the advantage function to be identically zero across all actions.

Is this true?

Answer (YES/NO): YES